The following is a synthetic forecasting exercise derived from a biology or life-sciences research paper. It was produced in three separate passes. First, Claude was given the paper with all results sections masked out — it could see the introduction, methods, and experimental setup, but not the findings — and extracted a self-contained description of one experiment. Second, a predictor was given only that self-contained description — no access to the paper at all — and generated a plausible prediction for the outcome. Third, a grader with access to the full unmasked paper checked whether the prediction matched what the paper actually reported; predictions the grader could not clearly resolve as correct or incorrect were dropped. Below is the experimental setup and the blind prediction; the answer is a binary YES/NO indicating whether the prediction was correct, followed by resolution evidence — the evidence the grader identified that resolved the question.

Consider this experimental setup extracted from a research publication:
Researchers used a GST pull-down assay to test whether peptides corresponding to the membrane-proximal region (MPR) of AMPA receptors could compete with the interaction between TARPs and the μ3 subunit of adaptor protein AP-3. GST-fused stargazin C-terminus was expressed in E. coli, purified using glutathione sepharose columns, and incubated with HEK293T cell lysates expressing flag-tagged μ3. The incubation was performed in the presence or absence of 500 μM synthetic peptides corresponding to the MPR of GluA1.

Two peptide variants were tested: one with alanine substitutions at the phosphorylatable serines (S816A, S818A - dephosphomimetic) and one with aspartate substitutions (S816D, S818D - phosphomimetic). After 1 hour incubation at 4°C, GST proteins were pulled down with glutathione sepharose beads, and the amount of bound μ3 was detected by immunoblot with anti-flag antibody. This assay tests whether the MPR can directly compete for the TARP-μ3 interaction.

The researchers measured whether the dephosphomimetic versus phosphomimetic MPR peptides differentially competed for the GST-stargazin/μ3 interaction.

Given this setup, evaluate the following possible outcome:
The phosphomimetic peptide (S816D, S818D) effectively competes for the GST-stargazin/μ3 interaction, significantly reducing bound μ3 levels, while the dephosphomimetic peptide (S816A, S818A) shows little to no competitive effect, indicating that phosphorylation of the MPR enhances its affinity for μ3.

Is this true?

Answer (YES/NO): NO